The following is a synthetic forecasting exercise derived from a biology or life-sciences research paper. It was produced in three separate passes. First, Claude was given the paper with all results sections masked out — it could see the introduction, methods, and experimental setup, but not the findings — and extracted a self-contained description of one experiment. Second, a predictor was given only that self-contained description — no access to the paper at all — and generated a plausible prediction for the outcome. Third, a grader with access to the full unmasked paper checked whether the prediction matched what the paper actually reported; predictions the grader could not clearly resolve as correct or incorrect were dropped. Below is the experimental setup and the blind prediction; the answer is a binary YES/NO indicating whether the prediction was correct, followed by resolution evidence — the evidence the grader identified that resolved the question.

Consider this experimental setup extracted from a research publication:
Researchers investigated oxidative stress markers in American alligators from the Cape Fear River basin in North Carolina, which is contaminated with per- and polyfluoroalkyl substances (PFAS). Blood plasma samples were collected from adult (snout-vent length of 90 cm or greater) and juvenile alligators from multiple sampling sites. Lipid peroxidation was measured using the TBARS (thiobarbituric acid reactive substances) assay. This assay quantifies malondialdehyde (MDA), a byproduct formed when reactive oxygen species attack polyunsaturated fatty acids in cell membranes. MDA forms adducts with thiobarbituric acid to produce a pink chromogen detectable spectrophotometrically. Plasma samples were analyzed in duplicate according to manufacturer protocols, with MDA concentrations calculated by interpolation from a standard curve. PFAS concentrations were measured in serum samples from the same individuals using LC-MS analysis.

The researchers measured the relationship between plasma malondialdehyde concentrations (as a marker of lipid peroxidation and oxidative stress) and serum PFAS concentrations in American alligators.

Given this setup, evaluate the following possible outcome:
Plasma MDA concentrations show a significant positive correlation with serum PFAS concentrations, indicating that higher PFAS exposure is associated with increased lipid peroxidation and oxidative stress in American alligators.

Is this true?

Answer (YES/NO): NO